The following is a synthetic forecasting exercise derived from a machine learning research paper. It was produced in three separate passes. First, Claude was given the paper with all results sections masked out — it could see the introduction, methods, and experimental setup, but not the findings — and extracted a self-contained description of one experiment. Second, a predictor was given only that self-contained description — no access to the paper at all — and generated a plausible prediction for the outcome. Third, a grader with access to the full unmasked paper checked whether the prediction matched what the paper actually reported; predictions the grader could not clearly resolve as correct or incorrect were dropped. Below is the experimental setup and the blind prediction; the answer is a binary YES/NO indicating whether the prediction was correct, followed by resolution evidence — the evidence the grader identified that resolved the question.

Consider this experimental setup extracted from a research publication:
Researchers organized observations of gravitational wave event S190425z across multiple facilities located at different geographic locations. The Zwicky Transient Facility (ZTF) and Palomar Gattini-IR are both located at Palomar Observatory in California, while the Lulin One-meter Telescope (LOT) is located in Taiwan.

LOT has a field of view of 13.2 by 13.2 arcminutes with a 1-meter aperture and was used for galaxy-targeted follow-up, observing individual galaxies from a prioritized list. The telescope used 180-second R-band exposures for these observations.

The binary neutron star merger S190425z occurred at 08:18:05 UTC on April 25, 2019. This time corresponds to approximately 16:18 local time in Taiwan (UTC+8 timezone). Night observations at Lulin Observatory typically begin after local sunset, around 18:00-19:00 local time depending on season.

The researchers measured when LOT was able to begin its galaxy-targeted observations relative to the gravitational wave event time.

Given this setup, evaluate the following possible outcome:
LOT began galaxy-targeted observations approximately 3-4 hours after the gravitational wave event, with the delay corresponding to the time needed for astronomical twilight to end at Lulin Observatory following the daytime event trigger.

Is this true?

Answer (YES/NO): YES